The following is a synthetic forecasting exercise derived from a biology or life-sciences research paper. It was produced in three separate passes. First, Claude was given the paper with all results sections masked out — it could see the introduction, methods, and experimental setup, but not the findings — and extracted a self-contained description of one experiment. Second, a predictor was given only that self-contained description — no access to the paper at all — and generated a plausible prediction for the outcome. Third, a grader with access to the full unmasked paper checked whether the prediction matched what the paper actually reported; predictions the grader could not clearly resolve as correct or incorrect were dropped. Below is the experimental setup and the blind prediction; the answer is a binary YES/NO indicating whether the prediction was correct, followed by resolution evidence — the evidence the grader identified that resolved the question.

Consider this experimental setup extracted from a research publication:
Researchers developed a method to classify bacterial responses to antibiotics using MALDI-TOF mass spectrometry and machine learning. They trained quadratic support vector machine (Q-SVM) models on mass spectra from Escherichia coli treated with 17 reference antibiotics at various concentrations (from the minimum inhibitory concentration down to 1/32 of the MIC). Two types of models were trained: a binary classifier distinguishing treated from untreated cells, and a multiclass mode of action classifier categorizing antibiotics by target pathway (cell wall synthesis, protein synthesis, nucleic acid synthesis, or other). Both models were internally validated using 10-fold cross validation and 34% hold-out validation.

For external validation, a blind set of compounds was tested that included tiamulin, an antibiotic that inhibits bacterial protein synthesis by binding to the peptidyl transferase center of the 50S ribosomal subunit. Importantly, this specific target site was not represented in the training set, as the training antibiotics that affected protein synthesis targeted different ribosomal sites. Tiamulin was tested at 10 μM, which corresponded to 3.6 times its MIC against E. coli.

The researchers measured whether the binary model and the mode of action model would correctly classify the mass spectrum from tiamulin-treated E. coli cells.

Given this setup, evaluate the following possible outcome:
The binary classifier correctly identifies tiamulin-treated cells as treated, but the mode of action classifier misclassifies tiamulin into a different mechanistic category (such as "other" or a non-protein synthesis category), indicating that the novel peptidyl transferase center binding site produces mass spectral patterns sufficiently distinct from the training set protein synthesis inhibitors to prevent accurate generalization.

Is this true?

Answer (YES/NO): NO